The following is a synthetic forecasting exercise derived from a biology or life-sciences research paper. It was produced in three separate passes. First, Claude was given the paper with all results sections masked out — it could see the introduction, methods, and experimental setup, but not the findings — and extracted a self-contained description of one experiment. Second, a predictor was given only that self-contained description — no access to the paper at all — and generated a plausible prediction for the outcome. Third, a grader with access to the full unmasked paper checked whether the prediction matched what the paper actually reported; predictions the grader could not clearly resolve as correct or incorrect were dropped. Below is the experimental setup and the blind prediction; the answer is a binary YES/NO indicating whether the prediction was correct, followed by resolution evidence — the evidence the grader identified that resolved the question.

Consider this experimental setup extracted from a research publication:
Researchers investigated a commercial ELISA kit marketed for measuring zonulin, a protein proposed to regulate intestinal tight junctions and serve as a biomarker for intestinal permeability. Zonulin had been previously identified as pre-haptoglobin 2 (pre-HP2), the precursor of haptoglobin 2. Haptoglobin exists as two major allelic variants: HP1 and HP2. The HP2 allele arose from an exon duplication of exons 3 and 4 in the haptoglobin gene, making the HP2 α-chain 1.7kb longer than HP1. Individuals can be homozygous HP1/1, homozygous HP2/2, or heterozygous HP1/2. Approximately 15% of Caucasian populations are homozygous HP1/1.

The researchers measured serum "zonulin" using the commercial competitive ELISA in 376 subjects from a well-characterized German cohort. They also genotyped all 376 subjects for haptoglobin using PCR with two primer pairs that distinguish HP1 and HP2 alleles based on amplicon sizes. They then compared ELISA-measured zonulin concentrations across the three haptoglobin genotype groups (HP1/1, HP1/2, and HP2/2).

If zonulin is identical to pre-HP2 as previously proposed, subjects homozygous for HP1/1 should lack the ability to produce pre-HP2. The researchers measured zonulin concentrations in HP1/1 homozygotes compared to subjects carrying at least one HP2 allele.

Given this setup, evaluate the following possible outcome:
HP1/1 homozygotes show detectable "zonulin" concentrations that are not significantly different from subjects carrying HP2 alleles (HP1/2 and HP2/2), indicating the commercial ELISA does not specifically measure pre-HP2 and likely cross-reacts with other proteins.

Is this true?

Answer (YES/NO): YES